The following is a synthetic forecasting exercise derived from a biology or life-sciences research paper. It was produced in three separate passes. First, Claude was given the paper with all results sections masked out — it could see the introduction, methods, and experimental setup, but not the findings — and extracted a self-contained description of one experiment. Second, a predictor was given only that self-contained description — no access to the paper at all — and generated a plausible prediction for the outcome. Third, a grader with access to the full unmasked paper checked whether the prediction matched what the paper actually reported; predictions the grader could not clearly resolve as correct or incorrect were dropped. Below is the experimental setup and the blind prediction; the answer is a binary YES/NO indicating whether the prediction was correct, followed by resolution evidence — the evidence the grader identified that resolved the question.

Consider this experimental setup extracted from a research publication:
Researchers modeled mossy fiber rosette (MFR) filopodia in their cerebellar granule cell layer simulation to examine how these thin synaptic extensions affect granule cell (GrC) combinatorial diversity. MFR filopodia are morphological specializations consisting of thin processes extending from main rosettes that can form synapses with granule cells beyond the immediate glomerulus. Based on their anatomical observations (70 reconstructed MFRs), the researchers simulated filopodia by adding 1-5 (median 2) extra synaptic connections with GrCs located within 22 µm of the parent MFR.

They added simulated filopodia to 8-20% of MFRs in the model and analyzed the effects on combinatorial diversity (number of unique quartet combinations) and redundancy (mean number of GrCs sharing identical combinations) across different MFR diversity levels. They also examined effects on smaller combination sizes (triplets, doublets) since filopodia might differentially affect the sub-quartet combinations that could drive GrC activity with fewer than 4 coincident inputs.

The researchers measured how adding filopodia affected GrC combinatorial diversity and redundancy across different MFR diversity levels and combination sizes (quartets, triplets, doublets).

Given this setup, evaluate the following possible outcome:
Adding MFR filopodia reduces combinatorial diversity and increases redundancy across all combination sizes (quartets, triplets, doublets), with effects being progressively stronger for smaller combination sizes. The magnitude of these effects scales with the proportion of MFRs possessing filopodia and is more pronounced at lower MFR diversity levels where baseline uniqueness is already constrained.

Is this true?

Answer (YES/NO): NO